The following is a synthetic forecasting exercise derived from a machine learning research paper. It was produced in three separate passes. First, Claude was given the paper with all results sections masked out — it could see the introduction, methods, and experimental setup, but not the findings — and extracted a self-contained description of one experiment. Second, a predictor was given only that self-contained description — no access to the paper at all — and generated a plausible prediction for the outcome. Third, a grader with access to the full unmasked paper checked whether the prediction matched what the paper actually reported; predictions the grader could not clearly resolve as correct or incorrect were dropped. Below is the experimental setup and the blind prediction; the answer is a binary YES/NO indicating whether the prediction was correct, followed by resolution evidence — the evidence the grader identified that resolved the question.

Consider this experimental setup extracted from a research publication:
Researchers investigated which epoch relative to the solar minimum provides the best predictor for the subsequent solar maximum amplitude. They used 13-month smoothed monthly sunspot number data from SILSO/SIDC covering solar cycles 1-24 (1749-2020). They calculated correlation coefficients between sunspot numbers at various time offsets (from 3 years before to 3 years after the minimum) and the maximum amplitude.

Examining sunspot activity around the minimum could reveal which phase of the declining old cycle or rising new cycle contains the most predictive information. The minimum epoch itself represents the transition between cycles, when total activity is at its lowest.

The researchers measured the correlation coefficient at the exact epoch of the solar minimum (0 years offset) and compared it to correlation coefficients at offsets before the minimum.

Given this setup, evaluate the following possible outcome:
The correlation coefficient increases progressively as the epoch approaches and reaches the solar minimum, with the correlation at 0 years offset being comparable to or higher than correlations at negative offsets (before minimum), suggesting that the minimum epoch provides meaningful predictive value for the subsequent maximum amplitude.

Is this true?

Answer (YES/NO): NO